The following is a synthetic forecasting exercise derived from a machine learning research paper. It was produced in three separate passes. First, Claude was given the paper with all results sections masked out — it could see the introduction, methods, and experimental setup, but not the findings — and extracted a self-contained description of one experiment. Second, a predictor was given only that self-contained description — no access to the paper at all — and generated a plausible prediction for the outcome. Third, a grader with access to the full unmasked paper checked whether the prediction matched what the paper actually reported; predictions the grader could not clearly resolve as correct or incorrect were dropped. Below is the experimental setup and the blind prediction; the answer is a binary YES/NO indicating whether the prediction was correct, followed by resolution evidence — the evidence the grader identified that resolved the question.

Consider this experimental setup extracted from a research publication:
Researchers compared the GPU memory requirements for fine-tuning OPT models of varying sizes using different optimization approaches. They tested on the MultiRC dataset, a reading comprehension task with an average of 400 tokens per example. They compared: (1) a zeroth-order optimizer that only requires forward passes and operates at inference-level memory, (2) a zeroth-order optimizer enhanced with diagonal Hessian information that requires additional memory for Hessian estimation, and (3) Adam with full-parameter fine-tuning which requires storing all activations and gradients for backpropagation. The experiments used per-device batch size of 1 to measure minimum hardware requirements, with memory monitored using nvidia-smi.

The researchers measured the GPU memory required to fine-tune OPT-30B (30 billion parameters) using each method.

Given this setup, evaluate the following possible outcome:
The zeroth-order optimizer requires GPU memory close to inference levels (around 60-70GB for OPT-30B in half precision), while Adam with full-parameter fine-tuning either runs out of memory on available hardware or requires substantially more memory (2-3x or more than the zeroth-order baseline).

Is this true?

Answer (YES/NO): YES